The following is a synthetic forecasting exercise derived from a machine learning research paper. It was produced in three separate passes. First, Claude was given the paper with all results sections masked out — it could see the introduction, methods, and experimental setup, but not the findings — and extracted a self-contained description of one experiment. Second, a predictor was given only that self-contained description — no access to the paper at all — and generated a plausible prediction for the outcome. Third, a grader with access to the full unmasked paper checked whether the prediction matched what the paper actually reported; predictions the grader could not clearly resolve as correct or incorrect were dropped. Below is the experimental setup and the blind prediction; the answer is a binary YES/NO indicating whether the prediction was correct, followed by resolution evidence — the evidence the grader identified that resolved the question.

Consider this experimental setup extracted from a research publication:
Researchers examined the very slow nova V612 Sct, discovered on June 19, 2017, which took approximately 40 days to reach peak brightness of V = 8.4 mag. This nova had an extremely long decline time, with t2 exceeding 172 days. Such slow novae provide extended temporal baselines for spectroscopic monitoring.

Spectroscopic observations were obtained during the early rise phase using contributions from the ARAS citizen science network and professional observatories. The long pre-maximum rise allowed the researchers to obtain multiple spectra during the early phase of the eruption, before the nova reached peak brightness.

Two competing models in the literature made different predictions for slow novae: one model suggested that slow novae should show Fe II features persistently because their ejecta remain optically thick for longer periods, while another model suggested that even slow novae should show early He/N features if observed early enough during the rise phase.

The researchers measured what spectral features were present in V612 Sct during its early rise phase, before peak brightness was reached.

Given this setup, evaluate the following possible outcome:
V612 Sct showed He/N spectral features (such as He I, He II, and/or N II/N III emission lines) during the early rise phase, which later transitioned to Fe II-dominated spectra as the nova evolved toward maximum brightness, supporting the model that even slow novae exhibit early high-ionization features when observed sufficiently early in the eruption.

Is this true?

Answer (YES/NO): YES